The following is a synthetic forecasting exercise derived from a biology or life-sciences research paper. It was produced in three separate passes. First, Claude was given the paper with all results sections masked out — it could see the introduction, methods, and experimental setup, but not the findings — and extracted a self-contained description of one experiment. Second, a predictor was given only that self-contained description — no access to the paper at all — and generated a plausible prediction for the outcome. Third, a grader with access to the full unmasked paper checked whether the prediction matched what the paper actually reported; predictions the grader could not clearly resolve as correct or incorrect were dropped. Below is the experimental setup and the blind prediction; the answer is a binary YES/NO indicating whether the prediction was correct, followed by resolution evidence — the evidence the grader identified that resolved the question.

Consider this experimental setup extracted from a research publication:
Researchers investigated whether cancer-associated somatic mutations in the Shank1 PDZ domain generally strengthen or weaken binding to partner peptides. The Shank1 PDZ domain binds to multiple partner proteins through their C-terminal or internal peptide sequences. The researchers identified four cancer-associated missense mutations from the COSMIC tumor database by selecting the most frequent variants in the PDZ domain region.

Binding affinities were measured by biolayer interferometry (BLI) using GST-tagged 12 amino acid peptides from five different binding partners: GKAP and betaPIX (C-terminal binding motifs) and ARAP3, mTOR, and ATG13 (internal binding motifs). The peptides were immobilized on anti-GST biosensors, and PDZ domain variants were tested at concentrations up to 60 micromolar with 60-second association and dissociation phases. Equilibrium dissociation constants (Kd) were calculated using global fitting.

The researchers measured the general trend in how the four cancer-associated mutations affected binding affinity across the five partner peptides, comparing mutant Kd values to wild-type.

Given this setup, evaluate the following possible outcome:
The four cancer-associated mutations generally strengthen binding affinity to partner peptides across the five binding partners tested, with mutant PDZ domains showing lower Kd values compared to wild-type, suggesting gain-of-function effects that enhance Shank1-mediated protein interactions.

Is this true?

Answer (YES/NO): NO